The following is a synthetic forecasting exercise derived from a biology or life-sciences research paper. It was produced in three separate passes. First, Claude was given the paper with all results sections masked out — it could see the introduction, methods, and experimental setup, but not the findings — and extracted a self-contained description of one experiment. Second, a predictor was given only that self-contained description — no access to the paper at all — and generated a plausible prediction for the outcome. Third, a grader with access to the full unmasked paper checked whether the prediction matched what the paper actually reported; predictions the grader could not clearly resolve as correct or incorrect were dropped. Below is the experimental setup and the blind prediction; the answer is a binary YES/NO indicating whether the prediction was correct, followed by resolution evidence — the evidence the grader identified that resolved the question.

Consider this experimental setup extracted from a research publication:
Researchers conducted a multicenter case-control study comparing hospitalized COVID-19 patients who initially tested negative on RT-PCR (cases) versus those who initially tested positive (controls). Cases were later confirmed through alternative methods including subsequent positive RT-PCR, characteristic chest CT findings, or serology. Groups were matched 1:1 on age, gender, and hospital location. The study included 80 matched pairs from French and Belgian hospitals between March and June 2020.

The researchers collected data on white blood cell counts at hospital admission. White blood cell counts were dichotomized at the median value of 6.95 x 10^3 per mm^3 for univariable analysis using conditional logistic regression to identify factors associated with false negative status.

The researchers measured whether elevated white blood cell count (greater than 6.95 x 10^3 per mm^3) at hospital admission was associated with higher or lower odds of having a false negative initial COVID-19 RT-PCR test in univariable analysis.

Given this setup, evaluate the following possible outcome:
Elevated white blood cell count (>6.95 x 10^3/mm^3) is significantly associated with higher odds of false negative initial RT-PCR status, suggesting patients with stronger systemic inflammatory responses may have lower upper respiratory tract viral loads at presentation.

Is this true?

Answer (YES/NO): YES